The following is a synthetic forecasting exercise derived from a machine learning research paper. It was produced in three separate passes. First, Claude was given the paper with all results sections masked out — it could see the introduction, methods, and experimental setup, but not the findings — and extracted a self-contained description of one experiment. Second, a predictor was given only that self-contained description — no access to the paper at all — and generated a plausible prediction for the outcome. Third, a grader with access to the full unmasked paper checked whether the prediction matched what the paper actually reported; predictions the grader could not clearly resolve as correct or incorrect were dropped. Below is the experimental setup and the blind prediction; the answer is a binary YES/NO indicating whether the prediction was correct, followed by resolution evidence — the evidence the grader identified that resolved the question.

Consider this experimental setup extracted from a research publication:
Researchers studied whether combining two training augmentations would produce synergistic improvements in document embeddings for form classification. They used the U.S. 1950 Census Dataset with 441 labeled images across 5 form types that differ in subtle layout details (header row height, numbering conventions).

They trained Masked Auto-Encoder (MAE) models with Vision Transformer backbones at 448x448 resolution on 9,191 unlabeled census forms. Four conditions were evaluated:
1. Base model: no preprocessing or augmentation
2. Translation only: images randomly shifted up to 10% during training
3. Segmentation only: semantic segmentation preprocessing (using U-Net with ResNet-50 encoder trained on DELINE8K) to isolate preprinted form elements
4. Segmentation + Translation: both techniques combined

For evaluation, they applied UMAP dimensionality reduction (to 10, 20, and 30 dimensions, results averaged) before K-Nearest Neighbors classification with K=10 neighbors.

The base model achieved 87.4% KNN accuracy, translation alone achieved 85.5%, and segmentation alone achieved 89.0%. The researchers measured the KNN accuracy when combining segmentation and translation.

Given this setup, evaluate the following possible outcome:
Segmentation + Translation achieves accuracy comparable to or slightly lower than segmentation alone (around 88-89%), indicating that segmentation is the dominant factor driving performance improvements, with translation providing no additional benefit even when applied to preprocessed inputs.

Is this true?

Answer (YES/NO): NO